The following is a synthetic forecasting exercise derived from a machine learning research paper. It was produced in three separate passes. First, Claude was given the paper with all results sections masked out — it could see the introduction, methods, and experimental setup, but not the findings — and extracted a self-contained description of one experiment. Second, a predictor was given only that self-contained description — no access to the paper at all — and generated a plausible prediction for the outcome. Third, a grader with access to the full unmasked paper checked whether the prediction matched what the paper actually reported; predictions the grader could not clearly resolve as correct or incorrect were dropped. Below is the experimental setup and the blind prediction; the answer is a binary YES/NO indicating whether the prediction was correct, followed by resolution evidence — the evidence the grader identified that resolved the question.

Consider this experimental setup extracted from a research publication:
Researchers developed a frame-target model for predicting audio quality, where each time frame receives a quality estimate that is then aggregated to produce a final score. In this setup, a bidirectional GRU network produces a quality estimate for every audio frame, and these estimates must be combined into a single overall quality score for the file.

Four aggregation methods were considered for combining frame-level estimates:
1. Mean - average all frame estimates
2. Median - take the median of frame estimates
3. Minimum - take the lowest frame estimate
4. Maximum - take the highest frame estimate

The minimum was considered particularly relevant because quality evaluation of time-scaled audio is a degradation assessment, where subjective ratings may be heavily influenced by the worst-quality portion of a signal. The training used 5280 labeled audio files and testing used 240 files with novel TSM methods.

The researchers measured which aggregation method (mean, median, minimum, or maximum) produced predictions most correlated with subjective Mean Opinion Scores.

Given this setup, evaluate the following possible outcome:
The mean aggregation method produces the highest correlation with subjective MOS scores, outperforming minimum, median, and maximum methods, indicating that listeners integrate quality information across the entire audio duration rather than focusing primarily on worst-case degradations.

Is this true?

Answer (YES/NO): NO